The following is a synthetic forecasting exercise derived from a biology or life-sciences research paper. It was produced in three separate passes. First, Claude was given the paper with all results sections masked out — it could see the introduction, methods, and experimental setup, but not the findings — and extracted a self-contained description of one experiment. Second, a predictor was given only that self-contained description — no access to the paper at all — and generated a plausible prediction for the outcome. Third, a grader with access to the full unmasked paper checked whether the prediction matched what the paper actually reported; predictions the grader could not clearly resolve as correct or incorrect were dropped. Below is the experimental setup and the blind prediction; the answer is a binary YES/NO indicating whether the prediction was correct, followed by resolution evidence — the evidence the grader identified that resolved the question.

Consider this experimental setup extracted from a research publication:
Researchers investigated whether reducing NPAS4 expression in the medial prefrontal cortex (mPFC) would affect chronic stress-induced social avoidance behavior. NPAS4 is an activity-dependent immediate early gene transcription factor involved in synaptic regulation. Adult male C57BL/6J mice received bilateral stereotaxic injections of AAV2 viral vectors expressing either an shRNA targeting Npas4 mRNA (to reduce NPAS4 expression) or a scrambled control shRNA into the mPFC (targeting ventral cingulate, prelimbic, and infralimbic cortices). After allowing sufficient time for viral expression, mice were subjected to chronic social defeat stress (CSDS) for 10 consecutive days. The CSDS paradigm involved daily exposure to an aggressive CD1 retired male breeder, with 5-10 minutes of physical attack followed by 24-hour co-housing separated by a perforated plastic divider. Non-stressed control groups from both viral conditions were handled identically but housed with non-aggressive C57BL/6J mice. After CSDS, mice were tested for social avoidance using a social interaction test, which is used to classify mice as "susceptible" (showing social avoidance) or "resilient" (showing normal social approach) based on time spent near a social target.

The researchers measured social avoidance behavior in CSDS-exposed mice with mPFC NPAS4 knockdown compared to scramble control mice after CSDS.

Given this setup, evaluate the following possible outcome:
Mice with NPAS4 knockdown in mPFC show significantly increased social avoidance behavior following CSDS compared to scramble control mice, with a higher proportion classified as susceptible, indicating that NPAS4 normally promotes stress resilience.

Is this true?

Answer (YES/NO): NO